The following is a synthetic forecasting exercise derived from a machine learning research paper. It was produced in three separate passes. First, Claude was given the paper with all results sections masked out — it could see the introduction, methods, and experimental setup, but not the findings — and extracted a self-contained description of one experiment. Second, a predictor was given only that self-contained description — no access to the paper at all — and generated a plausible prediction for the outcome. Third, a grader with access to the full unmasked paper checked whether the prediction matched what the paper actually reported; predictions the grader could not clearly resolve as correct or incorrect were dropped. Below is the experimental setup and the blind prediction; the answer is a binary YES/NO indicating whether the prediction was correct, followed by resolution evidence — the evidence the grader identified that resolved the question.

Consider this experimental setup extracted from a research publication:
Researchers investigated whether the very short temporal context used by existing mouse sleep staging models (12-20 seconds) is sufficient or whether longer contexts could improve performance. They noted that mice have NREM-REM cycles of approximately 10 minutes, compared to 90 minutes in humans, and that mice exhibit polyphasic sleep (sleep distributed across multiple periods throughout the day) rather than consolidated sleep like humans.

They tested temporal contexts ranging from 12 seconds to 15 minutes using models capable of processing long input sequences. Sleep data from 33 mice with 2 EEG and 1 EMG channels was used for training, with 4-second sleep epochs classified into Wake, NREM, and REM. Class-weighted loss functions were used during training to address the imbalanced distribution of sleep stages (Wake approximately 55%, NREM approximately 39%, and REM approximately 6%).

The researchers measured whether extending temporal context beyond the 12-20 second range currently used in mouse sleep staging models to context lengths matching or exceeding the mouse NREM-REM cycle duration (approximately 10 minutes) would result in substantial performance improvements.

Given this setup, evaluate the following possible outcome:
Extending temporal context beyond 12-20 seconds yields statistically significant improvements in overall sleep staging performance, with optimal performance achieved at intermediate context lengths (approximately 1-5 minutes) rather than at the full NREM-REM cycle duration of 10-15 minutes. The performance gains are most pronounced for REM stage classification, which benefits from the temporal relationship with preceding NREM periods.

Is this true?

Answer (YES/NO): NO